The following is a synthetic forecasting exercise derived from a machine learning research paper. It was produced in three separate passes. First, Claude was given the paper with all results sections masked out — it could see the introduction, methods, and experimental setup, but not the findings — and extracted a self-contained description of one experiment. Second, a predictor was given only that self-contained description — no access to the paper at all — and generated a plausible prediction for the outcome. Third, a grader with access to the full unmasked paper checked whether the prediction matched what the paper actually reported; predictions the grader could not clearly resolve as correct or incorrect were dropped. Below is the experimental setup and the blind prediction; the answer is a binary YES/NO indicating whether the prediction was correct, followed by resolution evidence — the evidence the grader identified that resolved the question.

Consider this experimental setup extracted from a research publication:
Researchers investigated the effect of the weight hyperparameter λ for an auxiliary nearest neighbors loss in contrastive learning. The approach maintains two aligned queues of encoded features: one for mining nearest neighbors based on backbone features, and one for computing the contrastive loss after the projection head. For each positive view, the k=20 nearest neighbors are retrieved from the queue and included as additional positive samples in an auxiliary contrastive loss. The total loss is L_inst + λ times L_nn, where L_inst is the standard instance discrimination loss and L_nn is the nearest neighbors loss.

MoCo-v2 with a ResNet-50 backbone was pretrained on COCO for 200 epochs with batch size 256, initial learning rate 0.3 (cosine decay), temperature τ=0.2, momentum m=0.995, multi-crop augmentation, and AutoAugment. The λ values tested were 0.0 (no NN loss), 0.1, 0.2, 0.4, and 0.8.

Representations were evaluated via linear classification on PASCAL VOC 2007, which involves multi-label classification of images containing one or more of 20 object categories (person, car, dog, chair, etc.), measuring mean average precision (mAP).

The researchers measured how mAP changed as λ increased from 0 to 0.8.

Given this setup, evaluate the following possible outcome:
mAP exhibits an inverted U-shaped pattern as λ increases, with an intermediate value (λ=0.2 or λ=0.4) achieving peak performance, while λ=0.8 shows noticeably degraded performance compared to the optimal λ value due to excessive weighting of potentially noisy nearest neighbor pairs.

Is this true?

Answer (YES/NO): YES